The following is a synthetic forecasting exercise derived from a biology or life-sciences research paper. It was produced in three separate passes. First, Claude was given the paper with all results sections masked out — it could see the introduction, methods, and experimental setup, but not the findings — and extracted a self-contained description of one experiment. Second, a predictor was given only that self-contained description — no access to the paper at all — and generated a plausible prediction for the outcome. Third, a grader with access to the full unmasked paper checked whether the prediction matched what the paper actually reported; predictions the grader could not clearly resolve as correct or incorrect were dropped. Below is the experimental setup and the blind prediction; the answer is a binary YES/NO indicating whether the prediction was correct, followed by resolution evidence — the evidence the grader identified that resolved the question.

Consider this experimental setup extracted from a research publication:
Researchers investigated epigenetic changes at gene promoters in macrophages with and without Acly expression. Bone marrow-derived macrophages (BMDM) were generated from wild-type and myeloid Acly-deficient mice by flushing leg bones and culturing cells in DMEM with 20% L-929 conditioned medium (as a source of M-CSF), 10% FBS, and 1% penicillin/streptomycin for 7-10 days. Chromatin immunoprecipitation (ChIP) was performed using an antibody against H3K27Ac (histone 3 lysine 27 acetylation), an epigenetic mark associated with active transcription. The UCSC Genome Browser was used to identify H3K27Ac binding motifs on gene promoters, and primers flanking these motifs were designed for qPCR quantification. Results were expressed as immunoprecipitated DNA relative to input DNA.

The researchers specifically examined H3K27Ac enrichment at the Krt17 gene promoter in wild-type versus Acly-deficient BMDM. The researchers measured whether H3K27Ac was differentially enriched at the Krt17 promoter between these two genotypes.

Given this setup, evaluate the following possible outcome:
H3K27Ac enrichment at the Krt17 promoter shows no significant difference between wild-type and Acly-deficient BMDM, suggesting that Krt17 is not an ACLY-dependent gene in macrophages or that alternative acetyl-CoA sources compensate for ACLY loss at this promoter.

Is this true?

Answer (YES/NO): NO